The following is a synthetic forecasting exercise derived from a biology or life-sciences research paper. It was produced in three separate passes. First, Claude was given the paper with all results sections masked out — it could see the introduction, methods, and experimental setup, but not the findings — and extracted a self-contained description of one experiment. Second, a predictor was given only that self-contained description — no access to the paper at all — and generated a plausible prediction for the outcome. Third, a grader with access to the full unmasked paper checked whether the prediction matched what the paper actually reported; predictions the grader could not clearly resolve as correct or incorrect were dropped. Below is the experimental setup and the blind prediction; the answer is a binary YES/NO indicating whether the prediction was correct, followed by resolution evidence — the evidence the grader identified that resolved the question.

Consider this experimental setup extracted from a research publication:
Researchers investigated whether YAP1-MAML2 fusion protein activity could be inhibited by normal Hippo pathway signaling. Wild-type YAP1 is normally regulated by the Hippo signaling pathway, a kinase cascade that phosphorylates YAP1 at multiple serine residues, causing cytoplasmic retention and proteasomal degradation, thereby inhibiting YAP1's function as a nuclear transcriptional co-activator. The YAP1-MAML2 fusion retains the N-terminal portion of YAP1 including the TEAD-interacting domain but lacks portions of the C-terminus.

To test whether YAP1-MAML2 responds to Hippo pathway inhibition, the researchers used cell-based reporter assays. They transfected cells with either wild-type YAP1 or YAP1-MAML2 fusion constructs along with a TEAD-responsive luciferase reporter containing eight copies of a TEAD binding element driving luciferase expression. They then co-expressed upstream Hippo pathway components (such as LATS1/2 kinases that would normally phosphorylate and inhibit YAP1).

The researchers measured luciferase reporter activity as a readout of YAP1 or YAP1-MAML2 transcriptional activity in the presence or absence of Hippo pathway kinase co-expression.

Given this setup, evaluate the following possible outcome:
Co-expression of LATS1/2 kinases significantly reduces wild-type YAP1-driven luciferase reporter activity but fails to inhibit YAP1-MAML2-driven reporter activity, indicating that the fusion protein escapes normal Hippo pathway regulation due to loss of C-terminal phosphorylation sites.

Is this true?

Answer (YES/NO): NO